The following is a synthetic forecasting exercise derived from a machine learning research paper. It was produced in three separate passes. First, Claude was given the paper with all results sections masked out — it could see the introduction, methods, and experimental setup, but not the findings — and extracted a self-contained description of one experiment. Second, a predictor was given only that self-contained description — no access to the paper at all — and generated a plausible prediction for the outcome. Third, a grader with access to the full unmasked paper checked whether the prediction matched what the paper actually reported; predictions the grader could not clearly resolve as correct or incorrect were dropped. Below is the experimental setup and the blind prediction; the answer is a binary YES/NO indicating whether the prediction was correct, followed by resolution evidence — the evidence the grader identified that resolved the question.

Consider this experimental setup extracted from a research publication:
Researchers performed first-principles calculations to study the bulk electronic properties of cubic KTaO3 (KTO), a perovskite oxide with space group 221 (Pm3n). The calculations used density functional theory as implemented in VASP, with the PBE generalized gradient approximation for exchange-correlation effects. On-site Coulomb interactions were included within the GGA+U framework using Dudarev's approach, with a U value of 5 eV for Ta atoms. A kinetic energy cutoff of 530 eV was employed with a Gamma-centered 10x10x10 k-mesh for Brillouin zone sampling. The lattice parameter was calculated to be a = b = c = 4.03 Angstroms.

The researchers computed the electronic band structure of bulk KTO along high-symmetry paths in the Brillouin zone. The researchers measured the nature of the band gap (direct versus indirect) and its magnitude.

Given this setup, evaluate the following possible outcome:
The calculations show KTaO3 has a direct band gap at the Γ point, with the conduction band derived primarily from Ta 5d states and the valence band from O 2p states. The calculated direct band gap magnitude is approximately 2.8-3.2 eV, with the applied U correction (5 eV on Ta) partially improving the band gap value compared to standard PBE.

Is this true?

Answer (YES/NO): NO